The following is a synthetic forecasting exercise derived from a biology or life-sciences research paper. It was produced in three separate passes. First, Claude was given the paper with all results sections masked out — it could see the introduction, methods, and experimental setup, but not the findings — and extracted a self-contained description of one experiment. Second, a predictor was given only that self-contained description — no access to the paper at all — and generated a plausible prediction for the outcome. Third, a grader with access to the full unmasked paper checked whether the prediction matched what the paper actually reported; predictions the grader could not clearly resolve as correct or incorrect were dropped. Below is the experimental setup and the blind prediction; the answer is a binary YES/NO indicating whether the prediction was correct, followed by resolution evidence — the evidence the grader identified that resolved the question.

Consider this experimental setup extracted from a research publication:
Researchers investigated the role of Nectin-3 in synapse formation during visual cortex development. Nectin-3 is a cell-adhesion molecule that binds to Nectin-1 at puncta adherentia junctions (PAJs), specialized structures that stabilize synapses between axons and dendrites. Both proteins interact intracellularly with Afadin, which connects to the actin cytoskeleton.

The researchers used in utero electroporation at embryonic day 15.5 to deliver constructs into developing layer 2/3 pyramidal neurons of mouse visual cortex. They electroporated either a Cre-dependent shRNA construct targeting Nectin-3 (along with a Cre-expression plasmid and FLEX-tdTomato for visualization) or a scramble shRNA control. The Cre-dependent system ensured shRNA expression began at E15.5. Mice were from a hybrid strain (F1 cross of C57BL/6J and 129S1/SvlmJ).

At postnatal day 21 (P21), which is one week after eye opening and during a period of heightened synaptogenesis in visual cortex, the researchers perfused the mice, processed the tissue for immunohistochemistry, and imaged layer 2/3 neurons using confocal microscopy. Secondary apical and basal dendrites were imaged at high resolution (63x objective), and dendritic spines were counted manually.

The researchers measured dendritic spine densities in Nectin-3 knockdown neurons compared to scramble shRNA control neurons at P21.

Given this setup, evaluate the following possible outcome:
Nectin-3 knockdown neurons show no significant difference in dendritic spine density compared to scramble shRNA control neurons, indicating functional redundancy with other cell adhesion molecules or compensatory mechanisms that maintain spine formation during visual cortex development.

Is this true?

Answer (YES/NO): NO